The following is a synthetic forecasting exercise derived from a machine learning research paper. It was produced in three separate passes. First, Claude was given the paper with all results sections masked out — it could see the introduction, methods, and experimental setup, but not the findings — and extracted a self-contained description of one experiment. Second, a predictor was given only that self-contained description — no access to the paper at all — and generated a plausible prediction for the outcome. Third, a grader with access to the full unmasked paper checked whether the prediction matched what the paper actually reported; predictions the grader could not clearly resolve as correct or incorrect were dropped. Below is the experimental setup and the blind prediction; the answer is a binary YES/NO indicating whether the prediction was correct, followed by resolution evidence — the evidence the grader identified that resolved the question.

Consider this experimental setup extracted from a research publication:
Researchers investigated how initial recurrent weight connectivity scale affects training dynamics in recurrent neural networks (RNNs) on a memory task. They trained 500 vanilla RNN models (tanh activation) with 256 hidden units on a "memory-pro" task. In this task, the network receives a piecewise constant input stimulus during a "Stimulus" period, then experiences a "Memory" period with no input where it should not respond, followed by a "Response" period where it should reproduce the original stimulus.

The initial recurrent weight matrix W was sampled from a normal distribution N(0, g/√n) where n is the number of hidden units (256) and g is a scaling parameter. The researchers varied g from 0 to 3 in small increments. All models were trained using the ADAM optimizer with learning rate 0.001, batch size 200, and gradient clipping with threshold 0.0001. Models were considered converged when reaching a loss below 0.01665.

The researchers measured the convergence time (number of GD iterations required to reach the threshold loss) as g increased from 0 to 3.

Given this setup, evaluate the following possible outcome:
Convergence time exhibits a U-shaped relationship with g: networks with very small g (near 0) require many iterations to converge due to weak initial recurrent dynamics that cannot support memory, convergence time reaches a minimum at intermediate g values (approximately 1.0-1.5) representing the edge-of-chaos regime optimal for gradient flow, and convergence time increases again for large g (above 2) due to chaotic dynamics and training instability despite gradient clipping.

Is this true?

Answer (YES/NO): NO